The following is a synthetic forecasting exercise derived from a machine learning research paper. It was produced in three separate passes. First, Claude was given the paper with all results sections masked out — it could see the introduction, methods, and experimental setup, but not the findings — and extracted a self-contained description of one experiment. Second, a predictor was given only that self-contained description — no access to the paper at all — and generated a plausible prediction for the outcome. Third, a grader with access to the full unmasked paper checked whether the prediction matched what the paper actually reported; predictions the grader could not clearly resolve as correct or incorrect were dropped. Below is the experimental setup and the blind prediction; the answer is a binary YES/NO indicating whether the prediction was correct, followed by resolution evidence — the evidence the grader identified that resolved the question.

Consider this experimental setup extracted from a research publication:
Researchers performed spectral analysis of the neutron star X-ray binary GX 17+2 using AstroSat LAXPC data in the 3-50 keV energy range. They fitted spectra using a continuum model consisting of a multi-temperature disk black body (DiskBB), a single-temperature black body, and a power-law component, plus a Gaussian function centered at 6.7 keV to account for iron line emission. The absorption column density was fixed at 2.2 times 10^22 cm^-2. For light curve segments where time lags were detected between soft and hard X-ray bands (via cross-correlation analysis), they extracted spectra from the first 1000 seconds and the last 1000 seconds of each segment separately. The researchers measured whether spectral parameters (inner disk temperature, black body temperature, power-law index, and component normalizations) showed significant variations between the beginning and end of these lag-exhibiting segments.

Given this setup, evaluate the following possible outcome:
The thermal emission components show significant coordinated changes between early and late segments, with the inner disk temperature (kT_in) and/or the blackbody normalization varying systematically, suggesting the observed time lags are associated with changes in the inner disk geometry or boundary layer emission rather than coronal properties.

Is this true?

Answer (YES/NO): NO